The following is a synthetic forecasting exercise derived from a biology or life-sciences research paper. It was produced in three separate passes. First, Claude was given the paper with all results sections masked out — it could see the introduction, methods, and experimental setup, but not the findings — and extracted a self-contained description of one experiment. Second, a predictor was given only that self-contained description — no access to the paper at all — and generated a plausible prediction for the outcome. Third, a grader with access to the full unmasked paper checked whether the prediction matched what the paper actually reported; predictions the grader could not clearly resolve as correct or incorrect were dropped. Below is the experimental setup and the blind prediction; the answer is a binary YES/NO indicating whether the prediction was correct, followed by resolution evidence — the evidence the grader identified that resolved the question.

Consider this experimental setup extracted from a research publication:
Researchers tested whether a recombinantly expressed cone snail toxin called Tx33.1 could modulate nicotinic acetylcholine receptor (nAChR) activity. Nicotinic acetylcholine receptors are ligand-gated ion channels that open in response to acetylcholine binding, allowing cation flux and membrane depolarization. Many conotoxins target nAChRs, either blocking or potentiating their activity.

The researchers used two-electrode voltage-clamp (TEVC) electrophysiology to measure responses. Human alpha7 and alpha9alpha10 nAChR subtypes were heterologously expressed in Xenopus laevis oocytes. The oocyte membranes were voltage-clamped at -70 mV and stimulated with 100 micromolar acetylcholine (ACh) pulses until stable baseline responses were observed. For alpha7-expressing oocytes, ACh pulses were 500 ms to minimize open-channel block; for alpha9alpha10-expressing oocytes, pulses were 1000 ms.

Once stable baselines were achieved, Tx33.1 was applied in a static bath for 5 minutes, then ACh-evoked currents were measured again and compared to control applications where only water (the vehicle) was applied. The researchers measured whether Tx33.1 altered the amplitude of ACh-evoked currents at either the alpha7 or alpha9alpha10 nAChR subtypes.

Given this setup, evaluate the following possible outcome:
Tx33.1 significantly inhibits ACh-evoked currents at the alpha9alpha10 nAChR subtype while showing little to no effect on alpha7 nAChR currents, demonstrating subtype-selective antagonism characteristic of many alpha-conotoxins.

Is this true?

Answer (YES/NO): NO